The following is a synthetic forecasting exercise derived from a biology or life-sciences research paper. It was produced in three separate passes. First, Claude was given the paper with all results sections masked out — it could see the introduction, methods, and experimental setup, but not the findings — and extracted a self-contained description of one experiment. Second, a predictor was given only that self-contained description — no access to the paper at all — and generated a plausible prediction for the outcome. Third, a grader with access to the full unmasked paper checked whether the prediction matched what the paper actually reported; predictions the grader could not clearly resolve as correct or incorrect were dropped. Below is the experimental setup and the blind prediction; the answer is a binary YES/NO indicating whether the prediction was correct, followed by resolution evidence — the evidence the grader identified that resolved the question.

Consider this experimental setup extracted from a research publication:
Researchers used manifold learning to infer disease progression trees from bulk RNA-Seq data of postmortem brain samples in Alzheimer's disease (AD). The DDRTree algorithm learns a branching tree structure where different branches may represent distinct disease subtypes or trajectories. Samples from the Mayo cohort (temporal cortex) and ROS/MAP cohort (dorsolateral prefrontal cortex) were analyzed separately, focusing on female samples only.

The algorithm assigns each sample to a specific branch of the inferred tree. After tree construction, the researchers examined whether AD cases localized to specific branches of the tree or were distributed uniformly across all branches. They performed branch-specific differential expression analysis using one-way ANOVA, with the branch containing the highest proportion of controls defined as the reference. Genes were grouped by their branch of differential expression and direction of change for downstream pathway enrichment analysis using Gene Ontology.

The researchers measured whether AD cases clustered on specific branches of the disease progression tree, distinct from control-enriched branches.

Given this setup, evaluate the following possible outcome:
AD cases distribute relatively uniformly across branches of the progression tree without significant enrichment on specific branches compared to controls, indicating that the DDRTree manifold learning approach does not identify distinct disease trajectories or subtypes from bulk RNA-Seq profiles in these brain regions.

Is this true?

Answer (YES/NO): NO